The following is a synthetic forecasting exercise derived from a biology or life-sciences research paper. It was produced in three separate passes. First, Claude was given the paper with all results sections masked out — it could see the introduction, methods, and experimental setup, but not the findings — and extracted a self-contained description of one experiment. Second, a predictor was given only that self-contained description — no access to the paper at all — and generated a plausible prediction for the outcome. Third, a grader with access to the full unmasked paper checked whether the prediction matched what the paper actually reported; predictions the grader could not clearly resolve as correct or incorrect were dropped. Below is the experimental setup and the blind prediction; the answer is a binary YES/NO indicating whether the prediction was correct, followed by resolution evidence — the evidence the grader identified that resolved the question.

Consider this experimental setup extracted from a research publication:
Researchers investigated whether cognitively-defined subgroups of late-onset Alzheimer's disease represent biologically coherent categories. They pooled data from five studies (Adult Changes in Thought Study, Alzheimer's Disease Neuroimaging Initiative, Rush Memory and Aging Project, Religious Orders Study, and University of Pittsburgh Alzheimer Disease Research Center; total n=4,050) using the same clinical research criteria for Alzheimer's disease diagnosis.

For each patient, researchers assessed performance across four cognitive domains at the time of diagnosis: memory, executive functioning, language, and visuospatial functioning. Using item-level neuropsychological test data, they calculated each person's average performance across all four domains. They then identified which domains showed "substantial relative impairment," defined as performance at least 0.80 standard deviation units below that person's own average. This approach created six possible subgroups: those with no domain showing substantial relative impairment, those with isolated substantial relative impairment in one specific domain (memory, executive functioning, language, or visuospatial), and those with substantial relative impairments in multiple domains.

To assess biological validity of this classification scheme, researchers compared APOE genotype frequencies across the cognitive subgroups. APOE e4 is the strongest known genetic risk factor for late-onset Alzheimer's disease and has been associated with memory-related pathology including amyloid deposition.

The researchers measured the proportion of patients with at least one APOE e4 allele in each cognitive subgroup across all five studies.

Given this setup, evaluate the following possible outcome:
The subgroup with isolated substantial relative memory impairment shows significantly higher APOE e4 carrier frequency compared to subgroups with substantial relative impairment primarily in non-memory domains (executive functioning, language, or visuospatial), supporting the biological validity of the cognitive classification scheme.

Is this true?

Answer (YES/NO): YES